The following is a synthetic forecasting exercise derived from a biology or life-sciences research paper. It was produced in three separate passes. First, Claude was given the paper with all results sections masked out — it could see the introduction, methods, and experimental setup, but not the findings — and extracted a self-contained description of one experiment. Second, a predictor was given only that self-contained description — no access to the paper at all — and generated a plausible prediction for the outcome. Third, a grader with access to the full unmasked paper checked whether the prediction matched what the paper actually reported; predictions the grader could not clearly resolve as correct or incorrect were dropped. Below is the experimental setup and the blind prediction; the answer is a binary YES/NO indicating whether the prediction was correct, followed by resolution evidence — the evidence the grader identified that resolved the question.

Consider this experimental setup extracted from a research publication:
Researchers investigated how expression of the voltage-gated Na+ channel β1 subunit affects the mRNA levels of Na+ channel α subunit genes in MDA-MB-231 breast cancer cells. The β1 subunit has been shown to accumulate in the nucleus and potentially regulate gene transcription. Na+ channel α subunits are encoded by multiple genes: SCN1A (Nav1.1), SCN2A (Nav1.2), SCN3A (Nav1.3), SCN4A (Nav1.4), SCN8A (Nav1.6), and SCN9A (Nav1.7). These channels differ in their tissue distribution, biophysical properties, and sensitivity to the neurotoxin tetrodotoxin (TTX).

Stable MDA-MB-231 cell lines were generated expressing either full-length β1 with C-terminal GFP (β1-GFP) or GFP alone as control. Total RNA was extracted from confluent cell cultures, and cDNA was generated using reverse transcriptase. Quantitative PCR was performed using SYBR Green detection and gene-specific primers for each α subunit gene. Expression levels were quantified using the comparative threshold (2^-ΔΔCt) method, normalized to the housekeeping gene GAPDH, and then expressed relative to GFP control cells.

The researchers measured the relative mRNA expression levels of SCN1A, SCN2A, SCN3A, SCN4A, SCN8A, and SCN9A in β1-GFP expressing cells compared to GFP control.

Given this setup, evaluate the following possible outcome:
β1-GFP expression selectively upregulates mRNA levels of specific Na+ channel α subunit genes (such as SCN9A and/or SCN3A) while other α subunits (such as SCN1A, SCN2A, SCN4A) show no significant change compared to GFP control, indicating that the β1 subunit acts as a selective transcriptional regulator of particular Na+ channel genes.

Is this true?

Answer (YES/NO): NO